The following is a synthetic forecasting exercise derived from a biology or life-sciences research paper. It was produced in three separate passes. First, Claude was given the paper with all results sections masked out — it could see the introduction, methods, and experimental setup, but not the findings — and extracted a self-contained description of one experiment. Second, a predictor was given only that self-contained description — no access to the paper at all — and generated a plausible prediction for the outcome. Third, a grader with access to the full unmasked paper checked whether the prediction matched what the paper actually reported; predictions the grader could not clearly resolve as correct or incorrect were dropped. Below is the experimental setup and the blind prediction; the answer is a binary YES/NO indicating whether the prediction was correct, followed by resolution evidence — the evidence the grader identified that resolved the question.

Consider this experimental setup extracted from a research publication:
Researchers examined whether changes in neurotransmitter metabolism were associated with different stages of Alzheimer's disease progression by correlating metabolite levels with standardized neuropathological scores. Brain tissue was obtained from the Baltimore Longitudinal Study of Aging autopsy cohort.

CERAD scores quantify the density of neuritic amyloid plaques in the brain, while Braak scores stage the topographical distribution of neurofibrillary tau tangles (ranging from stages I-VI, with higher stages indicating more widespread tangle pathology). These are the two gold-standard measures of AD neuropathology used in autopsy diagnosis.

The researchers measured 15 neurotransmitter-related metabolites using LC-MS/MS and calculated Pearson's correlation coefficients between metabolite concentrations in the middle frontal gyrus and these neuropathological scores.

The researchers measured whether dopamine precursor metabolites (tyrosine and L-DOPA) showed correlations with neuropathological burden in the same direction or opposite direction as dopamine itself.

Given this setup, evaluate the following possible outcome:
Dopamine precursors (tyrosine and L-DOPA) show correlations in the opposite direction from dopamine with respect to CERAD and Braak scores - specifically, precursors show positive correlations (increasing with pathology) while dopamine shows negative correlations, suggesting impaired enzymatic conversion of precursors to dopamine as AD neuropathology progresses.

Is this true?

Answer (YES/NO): NO